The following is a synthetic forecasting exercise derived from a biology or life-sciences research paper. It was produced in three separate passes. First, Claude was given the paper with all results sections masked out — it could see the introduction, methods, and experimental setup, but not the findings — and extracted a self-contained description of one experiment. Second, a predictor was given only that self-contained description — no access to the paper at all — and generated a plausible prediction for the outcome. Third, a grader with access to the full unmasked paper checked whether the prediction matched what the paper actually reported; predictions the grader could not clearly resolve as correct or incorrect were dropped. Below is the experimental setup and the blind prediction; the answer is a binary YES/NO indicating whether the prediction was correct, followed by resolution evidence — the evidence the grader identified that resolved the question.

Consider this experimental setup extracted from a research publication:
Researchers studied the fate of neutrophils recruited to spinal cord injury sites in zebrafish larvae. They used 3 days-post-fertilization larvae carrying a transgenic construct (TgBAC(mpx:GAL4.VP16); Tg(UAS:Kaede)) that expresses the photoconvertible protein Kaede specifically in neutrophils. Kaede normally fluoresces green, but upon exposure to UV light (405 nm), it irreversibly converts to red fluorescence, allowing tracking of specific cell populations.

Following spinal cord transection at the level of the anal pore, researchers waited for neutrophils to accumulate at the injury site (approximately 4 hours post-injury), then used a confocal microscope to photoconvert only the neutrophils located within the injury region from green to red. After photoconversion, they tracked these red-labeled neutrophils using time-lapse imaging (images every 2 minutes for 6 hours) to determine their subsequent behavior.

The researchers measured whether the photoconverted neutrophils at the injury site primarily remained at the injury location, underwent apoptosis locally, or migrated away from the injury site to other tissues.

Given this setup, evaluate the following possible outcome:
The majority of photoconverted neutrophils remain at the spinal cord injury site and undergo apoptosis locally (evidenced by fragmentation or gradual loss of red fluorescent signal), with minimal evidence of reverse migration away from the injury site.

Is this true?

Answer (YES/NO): NO